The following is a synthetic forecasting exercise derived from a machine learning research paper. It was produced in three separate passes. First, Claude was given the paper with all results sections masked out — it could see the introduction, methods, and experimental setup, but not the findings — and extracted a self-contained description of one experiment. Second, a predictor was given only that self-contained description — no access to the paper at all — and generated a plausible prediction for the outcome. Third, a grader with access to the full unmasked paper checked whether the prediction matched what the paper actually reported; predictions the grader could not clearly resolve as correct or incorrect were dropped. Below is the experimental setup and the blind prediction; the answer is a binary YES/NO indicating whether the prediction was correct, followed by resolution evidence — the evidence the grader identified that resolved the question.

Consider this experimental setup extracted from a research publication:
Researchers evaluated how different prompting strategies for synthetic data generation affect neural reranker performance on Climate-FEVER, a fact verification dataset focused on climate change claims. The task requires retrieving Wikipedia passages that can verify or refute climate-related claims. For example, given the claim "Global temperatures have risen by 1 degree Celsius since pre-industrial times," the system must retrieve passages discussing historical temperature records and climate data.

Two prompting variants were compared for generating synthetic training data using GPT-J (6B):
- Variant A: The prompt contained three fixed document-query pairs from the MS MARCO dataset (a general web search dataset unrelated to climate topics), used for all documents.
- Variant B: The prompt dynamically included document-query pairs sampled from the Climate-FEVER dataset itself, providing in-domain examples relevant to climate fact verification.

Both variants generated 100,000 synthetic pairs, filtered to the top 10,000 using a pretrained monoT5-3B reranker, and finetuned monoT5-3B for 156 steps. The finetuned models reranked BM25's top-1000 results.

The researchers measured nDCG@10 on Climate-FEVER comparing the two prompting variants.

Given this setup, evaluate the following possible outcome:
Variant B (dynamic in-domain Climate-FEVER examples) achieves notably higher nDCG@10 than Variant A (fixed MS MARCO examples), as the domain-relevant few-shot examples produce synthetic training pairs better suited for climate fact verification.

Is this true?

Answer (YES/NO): NO